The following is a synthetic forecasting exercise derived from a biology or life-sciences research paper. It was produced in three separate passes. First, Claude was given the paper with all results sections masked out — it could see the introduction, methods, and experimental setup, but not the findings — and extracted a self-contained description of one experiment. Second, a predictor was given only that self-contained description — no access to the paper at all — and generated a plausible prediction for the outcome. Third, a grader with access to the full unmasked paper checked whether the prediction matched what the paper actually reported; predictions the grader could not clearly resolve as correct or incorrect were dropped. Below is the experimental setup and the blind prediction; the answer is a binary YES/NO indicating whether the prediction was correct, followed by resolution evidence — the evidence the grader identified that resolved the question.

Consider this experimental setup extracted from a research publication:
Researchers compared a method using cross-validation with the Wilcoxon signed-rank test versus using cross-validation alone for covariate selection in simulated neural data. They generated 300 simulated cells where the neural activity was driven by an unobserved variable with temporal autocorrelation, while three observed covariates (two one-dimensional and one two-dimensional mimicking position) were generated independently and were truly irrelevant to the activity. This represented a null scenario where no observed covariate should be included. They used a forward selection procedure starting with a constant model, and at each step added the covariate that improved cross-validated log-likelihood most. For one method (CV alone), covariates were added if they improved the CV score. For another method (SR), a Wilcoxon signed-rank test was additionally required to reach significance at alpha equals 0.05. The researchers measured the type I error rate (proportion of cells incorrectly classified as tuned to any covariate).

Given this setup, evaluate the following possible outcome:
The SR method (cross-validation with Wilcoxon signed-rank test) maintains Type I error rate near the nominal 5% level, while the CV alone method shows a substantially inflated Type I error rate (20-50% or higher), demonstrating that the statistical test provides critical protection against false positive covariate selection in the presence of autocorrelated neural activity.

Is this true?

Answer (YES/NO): NO